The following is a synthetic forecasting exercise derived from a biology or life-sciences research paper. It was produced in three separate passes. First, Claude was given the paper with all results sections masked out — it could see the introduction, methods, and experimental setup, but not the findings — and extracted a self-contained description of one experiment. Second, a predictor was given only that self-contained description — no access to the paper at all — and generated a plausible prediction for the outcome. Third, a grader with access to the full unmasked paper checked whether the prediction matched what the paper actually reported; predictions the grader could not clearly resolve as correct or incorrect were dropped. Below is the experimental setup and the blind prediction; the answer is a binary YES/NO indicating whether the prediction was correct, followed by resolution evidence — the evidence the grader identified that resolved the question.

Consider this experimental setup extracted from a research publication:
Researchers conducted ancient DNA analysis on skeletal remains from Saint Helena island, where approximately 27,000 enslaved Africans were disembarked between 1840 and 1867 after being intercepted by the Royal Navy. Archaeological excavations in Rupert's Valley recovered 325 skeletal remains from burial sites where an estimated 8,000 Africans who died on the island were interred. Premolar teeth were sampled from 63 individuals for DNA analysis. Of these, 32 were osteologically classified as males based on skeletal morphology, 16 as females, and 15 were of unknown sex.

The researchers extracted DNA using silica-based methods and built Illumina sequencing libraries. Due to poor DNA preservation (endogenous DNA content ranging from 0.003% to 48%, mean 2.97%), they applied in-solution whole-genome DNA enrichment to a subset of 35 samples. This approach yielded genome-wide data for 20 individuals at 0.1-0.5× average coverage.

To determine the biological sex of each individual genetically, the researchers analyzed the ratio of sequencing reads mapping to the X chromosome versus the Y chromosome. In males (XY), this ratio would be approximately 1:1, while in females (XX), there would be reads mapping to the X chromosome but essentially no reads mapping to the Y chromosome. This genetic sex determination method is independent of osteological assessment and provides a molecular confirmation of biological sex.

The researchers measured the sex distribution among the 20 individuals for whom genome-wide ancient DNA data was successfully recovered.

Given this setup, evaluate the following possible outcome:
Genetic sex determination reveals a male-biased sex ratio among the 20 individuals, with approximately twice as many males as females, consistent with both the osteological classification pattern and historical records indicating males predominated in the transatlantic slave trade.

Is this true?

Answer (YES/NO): NO